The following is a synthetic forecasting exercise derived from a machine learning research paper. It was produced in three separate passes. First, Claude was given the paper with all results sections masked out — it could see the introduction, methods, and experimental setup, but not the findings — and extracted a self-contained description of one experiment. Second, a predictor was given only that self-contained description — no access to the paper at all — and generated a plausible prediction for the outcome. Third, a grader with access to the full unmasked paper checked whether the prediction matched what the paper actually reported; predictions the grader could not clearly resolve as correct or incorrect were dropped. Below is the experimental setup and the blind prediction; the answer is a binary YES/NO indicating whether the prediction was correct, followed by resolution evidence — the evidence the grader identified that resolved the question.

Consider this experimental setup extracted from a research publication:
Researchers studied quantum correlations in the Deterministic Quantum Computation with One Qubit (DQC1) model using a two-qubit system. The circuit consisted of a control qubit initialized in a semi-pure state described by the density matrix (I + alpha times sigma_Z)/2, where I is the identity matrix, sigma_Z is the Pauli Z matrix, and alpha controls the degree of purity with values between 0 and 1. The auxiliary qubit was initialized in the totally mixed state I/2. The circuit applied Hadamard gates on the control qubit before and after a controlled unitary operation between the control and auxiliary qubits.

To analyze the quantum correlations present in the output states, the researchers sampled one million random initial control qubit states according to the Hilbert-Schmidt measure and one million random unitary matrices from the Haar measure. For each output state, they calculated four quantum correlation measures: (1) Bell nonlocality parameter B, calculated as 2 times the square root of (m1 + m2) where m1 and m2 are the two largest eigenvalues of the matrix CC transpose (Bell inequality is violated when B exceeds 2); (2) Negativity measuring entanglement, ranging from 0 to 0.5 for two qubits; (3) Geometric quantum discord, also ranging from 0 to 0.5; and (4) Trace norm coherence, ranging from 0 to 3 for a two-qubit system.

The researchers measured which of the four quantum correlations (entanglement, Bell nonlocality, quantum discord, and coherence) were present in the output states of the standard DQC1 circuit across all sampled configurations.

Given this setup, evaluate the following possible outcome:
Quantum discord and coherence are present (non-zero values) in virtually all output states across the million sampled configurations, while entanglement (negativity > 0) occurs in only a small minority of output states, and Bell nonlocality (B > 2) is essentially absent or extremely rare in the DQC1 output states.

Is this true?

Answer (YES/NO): NO